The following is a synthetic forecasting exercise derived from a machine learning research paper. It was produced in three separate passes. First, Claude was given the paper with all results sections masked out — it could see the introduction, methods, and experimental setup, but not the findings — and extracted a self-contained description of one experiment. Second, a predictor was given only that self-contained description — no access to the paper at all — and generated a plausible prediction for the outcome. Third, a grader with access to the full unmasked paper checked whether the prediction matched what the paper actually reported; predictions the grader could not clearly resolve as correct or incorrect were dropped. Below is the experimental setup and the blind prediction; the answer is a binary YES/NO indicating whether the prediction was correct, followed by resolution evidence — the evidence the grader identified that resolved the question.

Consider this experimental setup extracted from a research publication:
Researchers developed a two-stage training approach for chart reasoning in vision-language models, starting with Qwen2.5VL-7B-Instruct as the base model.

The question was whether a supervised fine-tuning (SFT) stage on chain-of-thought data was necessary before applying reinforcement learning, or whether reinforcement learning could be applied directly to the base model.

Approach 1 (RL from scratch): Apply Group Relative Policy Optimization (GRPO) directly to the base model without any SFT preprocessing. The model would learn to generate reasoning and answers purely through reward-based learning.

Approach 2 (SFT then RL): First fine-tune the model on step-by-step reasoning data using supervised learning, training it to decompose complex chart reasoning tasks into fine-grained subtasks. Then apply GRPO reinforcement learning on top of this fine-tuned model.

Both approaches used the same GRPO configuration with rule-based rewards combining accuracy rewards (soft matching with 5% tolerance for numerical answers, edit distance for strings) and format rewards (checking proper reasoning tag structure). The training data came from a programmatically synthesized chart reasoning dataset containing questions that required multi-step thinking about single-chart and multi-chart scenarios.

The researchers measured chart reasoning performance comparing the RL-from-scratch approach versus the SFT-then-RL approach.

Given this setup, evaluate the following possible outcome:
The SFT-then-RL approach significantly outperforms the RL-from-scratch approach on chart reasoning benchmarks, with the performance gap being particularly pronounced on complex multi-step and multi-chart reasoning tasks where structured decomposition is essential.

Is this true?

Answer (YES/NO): YES